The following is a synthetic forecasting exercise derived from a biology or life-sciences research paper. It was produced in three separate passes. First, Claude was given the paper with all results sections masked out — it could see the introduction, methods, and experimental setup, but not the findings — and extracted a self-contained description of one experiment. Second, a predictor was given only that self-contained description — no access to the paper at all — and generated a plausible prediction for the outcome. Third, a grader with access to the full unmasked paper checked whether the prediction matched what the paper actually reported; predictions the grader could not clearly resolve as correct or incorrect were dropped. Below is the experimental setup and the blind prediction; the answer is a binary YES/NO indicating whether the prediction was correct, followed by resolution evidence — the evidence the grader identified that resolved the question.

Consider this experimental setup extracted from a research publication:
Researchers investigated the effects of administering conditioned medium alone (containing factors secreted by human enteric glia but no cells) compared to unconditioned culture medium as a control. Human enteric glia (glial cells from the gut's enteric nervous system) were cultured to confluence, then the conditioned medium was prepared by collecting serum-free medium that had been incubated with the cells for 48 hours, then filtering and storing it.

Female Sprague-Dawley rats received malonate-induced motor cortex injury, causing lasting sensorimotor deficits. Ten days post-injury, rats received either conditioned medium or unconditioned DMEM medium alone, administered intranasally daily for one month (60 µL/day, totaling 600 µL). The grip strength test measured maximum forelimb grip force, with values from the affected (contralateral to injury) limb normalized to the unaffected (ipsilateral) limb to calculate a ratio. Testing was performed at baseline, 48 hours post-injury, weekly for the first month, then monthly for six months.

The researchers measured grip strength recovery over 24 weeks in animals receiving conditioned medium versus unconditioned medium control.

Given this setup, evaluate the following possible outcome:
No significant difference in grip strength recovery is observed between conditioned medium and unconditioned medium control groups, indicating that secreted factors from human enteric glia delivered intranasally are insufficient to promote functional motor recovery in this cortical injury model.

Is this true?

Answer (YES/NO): YES